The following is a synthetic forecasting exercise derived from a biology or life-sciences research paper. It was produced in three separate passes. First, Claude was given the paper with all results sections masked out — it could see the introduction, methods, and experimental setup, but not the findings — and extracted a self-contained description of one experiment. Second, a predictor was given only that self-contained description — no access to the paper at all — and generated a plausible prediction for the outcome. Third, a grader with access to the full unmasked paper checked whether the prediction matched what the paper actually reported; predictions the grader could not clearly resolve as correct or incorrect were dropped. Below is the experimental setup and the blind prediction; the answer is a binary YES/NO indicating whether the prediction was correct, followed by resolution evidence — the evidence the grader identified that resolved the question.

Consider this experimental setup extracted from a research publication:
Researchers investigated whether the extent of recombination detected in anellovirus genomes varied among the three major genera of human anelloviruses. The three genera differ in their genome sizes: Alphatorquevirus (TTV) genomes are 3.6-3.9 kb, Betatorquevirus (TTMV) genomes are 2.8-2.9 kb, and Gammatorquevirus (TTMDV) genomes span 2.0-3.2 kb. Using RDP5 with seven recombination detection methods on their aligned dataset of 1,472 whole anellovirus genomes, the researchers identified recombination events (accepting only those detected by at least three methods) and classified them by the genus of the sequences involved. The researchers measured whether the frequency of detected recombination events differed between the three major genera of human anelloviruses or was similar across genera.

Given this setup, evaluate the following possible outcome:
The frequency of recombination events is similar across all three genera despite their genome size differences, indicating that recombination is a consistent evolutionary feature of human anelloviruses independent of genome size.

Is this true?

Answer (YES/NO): YES